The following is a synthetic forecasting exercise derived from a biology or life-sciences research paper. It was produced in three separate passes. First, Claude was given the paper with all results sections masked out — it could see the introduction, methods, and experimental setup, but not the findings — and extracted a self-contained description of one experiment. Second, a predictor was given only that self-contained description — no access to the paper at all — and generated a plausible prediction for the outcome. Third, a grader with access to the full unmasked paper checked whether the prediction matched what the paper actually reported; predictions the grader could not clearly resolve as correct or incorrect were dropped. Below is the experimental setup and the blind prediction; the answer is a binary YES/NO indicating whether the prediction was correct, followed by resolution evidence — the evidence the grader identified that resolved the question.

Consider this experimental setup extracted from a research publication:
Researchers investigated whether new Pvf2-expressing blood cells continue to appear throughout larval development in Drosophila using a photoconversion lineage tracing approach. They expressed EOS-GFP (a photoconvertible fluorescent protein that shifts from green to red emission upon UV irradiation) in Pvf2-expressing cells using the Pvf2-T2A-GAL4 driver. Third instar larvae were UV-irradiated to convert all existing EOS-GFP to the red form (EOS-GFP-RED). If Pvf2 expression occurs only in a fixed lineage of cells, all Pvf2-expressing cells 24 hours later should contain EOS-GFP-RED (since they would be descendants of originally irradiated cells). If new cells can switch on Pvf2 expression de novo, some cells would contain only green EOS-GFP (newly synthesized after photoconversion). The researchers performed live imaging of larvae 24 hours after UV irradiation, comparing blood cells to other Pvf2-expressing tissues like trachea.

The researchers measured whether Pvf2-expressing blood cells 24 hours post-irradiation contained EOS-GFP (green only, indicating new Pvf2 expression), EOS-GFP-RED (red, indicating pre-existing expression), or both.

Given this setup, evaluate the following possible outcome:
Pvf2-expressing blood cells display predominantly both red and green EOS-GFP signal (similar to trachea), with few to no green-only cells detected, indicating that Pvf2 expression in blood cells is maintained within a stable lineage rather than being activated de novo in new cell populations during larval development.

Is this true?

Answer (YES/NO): NO